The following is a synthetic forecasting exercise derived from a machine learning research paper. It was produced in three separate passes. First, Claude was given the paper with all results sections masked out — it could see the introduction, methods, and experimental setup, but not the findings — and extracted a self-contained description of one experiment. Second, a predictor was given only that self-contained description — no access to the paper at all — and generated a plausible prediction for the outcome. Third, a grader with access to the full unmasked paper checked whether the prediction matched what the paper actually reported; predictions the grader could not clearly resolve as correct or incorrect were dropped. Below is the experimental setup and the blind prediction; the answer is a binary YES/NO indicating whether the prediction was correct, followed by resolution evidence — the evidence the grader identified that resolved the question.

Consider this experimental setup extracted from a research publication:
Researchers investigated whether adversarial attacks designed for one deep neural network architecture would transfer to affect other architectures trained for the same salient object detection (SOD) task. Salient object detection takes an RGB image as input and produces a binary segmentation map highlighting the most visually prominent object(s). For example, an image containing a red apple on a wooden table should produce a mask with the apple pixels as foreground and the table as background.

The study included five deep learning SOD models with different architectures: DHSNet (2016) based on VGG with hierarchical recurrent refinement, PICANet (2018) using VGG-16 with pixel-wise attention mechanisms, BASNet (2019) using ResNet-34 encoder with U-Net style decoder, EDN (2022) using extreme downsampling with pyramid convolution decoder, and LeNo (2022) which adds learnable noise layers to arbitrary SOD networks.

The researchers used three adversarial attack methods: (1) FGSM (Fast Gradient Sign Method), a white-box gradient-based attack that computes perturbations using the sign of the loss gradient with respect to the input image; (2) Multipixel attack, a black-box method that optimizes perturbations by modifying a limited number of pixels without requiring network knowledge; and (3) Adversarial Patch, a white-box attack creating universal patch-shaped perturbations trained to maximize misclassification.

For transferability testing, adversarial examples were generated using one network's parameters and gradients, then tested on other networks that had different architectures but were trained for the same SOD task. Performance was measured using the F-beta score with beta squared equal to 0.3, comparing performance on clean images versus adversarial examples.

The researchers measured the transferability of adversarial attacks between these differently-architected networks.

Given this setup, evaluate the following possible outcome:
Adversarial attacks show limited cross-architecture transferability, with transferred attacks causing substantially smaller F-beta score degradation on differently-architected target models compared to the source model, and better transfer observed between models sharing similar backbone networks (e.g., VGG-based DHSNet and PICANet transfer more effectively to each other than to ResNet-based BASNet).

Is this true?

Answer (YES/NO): NO